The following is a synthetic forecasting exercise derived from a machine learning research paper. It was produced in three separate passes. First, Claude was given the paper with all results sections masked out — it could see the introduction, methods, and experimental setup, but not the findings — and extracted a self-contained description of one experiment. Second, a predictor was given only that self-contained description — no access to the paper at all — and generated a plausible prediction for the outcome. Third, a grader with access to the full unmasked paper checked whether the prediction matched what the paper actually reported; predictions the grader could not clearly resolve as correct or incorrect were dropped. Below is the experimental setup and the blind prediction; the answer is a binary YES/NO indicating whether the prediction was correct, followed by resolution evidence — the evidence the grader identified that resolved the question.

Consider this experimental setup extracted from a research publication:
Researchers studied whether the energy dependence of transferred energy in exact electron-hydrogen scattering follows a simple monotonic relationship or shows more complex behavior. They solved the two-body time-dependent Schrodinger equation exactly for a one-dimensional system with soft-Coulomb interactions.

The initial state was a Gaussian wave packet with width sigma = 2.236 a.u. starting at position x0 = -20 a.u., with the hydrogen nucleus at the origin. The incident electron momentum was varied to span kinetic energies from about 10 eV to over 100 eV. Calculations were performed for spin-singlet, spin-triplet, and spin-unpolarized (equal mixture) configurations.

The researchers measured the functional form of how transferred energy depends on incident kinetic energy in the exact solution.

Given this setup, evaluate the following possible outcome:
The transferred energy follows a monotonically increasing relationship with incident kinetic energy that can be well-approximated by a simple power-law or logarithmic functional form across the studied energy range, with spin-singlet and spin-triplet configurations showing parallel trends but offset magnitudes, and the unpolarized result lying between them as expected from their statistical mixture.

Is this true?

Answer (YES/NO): NO